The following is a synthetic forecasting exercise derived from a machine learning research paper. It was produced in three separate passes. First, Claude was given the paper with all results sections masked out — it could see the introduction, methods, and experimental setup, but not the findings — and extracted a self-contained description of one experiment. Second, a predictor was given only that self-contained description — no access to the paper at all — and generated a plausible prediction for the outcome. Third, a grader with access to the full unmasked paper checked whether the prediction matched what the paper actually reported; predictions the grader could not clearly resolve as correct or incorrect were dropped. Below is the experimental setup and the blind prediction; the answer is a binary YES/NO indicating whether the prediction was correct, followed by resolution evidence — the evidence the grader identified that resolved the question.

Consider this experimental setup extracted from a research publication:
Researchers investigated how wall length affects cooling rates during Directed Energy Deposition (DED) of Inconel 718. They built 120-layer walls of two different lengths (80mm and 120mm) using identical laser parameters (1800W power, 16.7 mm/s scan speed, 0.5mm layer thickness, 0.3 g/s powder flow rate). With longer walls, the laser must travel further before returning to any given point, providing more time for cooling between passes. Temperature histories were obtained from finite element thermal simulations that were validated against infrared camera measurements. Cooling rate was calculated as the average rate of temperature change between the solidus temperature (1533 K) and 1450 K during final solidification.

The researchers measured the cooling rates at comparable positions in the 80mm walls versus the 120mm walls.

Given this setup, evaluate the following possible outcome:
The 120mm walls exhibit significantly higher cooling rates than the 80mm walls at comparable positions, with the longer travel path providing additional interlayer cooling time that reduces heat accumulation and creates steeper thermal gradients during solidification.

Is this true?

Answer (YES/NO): YES